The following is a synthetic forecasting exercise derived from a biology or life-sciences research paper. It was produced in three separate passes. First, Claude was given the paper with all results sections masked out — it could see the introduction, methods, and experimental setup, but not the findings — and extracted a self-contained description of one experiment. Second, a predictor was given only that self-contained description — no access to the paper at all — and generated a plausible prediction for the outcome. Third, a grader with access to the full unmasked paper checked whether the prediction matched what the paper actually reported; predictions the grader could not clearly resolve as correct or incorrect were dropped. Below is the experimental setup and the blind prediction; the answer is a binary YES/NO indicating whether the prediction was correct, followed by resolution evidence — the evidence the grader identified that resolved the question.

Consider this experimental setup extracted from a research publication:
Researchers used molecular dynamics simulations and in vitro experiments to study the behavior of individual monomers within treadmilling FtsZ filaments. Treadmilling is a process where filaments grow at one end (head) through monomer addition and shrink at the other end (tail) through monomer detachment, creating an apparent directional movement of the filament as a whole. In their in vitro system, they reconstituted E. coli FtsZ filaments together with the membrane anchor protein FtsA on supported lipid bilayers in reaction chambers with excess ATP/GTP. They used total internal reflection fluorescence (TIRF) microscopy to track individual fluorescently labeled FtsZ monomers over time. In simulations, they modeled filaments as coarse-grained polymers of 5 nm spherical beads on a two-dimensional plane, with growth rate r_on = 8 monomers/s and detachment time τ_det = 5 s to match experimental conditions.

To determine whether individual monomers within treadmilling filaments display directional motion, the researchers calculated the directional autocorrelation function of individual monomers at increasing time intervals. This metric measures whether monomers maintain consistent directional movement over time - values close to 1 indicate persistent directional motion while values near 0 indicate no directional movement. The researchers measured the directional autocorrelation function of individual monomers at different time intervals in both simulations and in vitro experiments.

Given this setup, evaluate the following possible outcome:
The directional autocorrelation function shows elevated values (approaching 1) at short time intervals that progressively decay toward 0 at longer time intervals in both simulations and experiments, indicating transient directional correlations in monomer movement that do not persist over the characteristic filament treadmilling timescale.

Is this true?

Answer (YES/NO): NO